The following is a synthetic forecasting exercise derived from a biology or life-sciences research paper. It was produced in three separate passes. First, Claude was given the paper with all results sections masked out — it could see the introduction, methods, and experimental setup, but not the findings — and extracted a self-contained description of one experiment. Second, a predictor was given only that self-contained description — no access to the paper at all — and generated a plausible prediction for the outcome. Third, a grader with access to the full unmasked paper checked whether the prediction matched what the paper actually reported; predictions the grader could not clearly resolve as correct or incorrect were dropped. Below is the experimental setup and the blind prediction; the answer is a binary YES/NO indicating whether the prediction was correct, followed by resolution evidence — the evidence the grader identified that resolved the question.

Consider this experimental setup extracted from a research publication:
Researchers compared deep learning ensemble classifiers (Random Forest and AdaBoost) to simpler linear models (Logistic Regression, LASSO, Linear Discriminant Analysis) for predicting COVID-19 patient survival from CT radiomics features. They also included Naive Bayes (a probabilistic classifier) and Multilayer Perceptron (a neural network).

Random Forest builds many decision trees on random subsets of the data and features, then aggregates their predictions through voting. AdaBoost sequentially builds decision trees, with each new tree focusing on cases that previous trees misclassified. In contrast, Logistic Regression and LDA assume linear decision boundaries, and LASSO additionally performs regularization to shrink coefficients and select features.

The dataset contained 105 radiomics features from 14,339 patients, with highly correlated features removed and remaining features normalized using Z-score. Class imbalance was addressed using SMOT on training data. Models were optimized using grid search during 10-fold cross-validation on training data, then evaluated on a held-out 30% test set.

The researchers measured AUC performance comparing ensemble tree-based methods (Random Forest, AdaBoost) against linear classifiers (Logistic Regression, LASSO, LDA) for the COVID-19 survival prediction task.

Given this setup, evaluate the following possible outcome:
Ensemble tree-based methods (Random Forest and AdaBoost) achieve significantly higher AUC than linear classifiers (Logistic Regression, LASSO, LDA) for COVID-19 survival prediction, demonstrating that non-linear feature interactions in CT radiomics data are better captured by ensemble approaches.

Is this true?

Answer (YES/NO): NO